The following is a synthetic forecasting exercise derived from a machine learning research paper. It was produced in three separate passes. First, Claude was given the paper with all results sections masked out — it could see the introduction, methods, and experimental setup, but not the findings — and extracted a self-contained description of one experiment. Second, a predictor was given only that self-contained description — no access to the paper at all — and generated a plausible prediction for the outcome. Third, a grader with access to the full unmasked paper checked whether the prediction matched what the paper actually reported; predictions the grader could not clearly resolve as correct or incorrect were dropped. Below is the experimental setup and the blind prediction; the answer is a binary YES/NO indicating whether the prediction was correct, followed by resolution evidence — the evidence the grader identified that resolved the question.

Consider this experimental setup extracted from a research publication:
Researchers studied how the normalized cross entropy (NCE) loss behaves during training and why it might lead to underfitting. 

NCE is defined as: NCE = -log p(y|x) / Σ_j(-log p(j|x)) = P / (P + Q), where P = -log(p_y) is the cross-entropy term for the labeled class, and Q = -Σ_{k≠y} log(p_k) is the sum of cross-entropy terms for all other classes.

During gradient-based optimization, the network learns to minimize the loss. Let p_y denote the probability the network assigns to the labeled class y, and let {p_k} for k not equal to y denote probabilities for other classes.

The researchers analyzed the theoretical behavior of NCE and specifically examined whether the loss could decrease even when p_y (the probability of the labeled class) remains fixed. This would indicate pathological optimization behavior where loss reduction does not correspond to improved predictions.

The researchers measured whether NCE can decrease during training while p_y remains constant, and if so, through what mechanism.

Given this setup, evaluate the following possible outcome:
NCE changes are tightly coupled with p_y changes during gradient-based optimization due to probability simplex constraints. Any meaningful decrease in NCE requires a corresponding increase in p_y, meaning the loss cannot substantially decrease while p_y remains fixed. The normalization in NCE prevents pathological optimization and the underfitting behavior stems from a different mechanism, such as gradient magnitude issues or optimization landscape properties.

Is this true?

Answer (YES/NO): NO